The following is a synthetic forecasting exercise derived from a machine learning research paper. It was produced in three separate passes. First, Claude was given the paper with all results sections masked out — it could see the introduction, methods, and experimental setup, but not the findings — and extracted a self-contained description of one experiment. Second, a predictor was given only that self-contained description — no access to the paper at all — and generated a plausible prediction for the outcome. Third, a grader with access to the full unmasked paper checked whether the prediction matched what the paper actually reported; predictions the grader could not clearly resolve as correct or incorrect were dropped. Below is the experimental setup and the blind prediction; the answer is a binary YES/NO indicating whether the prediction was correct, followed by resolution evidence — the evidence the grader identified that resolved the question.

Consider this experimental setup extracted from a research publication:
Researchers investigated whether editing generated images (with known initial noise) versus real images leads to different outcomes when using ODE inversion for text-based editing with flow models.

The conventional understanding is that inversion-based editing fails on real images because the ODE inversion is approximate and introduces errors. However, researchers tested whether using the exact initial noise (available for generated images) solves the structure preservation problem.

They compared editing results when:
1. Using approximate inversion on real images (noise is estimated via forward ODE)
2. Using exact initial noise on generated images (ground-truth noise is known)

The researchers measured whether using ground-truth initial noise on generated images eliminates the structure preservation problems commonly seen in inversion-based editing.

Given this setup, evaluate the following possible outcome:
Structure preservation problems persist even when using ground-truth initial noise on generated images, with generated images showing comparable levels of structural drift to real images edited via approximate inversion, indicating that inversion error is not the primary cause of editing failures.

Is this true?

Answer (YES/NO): YES